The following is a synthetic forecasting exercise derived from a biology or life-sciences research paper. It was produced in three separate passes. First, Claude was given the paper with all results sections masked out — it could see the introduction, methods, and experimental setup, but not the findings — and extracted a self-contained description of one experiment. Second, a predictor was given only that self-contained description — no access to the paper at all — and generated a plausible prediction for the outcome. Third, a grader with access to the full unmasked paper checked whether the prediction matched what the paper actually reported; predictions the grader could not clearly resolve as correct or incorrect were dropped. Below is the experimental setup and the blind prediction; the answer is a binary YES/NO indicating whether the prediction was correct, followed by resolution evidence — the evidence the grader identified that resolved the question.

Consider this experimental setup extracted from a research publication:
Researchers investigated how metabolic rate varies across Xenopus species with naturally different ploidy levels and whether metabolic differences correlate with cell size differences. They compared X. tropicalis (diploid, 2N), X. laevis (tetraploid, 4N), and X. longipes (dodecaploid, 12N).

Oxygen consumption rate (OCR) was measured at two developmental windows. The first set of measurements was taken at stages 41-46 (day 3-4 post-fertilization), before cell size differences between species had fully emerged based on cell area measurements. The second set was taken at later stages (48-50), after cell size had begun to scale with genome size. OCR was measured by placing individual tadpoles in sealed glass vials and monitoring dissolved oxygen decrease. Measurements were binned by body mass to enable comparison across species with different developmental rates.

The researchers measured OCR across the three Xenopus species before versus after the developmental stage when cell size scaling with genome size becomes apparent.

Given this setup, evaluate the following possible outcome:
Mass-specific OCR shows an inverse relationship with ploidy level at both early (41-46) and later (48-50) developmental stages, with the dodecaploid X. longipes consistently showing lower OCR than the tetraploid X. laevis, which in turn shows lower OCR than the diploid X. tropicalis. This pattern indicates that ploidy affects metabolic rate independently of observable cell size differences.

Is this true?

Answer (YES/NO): NO